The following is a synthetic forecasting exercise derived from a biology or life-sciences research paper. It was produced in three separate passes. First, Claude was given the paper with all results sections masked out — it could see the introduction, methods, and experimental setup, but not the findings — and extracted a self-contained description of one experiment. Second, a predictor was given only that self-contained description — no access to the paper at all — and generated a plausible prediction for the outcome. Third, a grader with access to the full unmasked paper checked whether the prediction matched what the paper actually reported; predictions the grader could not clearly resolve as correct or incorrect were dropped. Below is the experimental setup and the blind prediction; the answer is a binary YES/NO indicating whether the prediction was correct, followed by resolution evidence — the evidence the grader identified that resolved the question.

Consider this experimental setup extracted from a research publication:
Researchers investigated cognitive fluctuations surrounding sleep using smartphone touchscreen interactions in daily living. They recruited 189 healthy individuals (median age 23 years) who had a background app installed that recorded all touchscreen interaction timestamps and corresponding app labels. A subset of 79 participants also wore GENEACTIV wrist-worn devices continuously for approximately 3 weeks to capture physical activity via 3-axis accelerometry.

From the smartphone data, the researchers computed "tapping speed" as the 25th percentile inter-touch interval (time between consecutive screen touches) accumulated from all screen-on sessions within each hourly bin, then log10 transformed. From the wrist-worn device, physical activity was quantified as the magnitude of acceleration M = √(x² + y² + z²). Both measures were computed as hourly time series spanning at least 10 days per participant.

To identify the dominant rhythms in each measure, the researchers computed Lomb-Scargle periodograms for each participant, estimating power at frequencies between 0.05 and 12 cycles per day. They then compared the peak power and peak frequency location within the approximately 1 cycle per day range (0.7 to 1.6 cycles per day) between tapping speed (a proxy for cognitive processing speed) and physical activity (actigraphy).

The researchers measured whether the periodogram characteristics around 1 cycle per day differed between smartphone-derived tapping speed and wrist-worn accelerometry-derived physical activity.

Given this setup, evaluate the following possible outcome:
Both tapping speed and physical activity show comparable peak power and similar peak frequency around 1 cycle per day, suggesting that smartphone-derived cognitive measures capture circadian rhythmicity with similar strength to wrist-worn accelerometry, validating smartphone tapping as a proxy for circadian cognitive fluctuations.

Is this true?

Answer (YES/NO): NO